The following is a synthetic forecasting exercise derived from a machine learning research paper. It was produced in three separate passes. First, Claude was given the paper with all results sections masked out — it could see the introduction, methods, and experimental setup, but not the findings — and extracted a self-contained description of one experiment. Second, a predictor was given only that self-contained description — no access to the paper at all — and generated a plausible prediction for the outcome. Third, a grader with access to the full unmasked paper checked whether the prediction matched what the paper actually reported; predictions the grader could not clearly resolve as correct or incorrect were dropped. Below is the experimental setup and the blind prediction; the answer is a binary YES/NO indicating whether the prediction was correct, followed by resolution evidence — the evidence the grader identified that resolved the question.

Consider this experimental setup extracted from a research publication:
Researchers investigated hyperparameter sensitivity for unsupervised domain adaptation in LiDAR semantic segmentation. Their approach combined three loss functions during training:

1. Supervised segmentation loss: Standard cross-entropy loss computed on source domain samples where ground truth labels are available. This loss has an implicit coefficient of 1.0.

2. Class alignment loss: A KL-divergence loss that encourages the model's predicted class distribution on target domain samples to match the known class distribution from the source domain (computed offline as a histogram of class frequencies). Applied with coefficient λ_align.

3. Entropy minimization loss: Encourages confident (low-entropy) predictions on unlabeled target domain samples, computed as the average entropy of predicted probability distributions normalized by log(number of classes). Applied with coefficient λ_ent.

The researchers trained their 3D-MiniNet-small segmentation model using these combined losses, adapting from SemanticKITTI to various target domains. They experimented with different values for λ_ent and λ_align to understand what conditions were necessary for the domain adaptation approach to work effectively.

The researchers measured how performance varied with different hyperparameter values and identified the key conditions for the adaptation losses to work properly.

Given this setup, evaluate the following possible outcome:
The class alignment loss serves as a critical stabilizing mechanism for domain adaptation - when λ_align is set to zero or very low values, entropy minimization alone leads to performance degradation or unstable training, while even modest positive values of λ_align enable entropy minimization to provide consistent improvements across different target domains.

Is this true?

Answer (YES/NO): NO